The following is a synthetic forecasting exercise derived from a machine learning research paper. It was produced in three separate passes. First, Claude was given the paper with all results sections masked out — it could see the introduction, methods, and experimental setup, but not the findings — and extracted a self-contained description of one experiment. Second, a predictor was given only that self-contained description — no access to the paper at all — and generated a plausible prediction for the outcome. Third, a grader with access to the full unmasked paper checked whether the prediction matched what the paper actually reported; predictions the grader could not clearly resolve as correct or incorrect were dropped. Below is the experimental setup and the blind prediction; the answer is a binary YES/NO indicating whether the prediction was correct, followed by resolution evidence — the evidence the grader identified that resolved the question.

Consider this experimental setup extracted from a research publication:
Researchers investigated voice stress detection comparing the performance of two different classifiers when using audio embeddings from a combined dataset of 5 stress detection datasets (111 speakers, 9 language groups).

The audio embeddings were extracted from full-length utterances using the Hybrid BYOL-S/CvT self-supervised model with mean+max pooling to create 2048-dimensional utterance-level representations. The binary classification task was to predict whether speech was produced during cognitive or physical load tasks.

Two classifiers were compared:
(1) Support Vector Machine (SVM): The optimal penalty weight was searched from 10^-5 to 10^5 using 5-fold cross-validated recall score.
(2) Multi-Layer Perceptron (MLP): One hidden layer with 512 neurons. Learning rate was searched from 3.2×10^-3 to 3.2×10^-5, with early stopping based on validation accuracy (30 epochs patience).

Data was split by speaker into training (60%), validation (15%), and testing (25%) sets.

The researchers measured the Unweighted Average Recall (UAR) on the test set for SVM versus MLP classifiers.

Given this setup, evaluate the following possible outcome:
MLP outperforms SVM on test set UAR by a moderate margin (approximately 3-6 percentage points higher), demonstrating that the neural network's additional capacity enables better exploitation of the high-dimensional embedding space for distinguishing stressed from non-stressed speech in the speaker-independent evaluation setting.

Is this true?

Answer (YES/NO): NO